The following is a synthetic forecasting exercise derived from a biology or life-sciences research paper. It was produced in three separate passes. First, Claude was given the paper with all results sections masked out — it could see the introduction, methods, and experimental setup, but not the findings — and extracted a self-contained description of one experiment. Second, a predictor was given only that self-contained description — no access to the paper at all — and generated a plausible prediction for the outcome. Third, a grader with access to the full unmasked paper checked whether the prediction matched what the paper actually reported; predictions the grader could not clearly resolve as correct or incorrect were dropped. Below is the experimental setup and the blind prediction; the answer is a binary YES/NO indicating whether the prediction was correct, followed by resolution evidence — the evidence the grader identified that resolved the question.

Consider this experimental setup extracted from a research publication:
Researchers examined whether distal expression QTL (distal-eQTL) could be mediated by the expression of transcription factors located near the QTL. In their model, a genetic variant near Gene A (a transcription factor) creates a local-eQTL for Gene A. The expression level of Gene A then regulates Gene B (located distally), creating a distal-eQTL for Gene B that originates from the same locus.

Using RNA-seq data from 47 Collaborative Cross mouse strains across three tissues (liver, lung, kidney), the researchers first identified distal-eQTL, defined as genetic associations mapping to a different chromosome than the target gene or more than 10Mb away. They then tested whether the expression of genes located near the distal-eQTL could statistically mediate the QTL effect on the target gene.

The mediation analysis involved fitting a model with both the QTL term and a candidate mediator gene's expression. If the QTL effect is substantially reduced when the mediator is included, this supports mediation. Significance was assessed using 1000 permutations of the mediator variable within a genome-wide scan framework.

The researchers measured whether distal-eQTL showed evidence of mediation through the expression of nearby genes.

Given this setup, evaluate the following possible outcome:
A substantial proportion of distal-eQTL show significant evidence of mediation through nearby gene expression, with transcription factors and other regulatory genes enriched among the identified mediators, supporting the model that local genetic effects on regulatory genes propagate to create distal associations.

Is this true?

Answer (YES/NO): NO